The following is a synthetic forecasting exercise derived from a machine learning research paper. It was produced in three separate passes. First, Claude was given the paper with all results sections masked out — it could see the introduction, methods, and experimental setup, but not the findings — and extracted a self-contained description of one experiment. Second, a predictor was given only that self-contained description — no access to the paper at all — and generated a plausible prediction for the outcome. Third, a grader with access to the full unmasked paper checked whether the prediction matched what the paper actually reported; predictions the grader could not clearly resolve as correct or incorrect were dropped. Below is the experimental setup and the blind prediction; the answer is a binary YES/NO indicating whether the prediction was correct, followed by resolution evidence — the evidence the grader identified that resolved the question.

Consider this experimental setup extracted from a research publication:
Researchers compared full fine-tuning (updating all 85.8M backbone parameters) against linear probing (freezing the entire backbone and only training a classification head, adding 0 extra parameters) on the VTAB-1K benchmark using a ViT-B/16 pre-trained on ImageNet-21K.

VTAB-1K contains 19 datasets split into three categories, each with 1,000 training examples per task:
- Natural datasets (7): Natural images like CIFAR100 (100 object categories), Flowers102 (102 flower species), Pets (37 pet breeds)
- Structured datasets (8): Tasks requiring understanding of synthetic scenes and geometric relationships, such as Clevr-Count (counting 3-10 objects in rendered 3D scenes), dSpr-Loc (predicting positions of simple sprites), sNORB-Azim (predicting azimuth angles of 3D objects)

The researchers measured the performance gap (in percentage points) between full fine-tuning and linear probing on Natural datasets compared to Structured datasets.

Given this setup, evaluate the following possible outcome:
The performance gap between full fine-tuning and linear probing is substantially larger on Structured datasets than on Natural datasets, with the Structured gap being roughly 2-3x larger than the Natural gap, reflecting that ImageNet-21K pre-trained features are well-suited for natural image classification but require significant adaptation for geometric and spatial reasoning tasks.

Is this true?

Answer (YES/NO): YES